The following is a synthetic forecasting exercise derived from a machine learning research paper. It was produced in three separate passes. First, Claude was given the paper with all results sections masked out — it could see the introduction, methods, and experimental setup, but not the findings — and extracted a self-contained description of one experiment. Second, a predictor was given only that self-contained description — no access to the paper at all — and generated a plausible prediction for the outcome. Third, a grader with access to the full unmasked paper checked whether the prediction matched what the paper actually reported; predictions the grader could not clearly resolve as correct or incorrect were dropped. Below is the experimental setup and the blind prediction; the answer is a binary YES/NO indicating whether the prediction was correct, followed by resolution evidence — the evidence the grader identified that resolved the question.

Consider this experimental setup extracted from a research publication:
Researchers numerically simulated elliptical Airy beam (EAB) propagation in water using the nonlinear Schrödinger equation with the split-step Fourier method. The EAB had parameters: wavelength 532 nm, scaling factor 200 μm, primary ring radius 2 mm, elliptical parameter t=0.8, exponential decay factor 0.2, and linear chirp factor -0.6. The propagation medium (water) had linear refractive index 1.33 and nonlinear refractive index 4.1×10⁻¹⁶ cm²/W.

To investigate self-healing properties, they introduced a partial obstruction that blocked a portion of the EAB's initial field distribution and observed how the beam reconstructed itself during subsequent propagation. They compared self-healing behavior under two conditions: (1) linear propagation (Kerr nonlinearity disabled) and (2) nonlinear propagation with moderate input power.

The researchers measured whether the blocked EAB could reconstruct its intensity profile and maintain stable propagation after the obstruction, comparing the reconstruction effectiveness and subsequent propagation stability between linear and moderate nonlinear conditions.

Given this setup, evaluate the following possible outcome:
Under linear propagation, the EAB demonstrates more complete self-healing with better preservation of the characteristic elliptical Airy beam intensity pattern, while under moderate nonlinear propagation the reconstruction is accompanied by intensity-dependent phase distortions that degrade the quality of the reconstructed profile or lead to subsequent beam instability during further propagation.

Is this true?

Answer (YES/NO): NO